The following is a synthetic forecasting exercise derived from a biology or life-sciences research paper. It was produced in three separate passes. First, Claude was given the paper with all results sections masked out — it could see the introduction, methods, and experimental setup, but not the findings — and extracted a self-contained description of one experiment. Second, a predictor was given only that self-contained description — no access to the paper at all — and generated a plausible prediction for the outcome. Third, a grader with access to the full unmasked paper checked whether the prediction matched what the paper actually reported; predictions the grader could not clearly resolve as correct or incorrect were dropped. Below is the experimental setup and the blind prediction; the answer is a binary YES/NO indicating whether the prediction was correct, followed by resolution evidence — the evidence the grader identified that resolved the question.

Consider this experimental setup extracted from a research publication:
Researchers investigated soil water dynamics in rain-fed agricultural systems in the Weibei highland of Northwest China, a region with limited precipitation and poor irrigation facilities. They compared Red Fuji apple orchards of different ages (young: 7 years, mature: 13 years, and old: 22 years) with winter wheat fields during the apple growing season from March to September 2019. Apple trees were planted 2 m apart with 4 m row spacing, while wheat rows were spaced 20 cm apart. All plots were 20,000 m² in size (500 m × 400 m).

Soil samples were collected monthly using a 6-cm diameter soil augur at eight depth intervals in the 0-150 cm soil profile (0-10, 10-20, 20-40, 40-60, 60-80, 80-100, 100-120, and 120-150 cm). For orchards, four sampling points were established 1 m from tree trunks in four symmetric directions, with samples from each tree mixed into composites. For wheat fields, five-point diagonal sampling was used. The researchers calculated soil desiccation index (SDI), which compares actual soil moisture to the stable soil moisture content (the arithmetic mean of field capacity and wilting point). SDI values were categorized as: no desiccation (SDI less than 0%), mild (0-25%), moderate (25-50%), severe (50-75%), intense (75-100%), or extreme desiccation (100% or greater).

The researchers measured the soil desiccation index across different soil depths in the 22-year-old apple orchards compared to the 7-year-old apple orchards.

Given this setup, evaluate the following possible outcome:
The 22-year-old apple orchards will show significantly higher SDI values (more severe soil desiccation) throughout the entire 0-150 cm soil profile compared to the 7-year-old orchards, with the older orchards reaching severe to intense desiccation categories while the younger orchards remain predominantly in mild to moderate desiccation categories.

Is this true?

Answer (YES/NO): NO